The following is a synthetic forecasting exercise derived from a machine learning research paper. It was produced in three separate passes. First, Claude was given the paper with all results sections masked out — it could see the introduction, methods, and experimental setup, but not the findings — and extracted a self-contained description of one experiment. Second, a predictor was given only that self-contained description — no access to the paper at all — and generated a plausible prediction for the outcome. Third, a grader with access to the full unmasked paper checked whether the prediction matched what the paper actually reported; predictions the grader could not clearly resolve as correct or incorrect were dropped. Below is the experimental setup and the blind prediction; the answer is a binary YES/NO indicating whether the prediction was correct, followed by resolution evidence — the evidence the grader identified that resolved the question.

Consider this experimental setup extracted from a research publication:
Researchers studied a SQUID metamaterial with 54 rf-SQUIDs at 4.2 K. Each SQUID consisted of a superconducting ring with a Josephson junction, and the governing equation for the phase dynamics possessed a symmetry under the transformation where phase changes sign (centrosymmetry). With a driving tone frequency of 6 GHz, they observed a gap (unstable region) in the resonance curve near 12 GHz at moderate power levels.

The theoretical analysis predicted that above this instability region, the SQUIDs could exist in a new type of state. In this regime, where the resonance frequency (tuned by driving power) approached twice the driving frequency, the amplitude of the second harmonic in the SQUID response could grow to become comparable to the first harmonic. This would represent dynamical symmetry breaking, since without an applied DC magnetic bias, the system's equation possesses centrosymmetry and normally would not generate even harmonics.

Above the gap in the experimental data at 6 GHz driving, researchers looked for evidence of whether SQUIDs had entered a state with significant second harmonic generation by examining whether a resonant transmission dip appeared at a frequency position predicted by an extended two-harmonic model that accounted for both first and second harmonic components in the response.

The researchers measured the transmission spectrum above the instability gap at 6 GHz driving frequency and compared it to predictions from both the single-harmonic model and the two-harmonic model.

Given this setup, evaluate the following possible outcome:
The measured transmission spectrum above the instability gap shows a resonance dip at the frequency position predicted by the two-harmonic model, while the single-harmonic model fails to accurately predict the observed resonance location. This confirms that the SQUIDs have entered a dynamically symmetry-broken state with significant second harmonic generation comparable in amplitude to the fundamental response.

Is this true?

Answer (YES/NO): YES